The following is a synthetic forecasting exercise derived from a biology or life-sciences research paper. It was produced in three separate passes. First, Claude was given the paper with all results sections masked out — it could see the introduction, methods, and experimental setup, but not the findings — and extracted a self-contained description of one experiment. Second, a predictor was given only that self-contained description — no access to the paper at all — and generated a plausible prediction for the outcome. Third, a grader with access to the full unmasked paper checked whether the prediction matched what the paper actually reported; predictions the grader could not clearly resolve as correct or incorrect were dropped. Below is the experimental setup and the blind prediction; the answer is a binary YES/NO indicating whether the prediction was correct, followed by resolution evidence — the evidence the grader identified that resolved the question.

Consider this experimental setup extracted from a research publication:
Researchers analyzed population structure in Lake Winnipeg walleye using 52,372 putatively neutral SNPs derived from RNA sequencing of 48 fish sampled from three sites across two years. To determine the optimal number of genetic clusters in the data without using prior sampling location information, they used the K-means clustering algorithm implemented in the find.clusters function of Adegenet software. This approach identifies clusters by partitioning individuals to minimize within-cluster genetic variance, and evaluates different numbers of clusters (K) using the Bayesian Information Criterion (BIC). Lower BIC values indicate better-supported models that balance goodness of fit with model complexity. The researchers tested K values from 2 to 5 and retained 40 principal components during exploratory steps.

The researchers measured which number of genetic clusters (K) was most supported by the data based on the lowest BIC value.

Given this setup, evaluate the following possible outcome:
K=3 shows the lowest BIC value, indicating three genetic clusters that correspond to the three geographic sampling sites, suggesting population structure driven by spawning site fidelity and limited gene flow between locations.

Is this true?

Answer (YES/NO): NO